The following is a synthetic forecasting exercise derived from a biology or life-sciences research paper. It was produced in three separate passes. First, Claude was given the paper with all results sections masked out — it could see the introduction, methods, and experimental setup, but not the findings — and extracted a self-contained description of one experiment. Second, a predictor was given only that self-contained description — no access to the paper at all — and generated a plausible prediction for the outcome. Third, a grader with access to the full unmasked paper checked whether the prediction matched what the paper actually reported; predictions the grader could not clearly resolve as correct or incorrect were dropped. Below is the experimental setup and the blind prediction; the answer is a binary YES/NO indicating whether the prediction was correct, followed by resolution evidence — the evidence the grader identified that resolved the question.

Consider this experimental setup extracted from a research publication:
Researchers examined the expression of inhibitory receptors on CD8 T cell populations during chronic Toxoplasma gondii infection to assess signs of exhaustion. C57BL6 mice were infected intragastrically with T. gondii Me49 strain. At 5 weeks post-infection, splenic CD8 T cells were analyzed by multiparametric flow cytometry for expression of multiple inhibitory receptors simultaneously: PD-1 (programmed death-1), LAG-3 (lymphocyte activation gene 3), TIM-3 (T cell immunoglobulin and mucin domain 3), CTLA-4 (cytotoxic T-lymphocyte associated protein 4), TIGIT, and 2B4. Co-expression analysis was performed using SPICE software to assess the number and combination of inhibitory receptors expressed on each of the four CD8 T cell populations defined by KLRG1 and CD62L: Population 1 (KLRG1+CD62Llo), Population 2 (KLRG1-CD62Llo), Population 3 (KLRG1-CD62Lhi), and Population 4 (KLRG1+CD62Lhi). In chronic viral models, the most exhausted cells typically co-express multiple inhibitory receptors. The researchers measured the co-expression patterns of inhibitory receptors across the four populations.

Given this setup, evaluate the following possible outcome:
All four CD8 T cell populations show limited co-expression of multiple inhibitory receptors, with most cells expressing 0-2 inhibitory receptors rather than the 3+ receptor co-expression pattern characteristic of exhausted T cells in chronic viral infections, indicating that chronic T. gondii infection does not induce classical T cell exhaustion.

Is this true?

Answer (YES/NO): NO